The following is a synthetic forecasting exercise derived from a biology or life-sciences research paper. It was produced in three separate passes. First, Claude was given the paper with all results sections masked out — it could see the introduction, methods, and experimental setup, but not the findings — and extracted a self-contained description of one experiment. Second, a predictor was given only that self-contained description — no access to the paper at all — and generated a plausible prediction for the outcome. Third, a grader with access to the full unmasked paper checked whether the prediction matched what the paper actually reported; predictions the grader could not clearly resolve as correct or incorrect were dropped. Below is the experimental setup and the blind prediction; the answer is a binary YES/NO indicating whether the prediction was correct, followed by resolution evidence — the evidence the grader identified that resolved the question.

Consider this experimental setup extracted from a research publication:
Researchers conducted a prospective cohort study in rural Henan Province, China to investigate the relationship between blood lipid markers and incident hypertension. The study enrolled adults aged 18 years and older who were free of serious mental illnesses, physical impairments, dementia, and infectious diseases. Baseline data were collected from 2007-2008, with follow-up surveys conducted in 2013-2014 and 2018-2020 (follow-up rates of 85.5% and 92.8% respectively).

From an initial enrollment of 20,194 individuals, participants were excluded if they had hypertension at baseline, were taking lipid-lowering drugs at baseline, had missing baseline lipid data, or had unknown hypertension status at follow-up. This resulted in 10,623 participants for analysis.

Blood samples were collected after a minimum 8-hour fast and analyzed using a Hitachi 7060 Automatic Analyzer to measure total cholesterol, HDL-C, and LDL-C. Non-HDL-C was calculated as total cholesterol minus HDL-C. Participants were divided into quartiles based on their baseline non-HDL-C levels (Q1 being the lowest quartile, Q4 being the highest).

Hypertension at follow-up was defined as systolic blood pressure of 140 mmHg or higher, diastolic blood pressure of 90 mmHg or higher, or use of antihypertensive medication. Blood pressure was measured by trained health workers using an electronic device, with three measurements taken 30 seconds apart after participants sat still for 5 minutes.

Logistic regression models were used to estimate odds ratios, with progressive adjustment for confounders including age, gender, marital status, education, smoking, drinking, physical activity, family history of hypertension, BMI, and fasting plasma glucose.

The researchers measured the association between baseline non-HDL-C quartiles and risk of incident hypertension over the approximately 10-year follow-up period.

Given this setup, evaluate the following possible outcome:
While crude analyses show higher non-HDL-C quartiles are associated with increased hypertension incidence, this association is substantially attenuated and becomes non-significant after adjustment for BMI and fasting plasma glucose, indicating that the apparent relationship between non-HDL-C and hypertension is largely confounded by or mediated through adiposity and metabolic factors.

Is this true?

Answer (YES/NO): NO